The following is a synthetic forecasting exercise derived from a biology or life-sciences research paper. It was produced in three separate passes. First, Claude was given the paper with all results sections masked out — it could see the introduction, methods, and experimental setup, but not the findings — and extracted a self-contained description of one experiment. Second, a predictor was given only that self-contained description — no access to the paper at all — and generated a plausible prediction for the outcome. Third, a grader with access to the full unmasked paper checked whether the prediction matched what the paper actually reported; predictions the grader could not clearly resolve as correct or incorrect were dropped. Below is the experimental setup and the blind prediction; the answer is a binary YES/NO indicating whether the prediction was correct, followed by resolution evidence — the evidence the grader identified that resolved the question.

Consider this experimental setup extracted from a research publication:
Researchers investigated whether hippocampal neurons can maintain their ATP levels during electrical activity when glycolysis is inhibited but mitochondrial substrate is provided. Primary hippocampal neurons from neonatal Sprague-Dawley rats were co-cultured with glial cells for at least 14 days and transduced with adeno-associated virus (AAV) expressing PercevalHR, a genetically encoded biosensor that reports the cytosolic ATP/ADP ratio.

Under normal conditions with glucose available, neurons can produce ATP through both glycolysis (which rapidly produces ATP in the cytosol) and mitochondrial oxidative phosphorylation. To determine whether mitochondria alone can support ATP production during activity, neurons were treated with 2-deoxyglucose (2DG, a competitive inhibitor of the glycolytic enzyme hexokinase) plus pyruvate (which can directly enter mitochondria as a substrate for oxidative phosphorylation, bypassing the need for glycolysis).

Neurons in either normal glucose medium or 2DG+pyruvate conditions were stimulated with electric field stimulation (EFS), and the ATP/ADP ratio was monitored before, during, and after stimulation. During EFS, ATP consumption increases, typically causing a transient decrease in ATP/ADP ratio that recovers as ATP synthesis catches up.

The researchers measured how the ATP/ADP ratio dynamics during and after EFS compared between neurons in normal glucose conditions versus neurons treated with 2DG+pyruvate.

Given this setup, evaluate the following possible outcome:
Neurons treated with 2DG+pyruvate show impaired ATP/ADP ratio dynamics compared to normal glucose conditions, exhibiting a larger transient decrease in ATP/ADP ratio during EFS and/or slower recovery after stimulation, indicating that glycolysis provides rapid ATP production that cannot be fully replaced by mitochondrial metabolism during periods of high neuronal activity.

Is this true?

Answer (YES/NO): NO